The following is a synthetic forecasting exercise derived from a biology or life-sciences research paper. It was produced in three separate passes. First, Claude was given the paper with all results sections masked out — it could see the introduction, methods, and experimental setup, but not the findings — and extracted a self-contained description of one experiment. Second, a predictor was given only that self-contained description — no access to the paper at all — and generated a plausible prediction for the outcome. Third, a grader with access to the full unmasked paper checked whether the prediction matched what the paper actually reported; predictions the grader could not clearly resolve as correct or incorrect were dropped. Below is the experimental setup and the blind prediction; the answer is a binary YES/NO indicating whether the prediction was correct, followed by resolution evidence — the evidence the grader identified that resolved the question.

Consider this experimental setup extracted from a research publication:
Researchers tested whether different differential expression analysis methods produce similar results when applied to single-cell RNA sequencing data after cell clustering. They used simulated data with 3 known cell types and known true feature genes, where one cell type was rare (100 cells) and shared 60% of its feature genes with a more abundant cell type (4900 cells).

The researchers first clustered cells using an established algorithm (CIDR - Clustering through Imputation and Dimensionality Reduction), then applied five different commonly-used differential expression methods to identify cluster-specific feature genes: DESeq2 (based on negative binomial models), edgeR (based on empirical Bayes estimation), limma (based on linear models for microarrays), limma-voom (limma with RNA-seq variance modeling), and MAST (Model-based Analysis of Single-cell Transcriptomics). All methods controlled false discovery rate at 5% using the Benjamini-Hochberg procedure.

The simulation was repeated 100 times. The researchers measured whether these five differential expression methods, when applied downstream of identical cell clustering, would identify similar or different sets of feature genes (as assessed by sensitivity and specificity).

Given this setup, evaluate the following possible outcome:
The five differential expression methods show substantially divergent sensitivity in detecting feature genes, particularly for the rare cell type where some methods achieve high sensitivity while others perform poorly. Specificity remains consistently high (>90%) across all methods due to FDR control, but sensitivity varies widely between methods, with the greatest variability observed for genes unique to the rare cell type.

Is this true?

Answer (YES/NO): NO